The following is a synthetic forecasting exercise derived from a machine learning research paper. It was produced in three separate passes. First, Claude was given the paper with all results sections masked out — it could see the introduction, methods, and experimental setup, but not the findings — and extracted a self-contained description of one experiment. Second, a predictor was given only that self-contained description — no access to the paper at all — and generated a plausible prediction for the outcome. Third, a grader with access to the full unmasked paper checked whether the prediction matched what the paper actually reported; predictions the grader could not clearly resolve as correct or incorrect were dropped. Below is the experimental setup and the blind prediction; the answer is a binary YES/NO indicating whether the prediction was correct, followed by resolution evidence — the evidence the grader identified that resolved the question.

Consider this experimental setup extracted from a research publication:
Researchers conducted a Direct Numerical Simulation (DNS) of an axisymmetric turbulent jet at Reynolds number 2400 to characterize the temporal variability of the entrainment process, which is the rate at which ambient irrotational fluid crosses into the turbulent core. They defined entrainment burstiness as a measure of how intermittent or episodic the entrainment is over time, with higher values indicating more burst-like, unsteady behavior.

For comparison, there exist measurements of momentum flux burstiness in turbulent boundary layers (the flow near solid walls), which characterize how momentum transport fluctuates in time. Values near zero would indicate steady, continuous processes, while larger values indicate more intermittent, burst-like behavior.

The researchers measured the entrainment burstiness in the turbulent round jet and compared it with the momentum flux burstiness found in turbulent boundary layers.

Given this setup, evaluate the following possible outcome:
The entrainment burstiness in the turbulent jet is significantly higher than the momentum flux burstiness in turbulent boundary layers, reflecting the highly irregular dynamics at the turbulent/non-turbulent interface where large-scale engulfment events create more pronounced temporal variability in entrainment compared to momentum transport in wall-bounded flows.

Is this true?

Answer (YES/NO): NO